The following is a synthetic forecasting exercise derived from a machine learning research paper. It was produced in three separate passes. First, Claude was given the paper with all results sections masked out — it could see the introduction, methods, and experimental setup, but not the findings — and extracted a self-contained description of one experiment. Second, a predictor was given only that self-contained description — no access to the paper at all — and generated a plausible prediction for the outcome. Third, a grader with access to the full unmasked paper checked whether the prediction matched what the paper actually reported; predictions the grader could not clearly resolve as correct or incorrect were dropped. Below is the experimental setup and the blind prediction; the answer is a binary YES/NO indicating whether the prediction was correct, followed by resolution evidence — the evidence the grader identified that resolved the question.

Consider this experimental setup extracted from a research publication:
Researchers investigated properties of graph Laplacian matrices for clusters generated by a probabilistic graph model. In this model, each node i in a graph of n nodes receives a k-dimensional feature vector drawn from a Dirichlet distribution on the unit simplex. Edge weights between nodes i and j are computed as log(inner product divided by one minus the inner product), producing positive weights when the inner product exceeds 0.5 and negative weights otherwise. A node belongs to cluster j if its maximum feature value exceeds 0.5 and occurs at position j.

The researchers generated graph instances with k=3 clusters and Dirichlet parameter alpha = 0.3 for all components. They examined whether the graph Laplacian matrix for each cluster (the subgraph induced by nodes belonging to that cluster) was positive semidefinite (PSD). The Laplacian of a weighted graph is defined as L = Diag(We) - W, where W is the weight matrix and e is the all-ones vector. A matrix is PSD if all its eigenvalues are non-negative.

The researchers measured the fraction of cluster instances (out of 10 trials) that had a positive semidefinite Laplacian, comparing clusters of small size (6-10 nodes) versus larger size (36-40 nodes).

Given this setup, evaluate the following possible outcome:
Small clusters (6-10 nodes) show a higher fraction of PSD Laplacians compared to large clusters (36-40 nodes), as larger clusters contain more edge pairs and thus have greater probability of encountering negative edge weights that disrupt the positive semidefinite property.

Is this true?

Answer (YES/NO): YES